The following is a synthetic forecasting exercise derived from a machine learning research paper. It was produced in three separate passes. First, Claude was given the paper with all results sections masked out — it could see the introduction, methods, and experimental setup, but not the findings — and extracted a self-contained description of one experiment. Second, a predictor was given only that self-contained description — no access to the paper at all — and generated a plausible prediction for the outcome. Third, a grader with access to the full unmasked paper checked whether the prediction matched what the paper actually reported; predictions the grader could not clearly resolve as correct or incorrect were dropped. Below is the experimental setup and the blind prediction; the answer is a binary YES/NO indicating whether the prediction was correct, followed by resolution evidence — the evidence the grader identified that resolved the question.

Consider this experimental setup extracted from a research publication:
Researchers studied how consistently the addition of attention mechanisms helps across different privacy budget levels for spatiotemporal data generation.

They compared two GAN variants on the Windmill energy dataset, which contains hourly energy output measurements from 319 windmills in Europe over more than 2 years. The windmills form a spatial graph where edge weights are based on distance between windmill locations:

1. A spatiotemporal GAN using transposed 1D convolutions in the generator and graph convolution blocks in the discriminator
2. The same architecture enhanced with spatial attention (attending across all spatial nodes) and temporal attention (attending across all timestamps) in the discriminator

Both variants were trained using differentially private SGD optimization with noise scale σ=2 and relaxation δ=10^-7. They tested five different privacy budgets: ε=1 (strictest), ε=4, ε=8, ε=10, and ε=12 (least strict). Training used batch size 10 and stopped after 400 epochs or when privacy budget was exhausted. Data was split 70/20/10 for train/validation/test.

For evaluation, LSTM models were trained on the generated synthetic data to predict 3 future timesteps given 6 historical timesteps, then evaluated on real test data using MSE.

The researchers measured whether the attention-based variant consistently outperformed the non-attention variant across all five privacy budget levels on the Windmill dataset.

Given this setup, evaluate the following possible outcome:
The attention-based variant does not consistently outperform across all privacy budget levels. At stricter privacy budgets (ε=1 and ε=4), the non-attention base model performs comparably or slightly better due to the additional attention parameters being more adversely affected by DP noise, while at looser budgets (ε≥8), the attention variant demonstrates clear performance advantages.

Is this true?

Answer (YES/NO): NO